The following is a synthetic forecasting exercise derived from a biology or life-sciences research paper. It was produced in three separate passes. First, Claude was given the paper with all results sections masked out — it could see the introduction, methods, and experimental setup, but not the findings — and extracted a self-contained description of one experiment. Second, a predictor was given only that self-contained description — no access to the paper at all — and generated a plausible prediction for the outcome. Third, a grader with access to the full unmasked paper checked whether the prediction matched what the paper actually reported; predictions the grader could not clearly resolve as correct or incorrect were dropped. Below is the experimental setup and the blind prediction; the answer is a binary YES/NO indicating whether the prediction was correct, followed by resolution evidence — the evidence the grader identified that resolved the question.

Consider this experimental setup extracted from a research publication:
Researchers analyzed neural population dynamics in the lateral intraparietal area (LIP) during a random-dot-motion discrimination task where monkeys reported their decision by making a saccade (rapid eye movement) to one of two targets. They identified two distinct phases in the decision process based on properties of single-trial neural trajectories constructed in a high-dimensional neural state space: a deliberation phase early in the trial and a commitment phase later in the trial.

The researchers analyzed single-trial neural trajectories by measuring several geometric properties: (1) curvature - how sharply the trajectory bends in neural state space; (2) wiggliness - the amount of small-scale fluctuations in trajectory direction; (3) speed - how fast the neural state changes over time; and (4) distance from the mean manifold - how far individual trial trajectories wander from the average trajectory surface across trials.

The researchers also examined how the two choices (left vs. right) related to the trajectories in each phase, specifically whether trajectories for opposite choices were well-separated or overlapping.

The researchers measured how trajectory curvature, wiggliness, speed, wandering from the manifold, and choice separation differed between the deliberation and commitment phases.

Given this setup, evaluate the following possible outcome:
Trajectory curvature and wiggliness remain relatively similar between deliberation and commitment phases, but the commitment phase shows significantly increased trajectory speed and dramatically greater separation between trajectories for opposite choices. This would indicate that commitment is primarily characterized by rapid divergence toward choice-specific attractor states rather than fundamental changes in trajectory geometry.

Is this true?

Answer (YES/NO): NO